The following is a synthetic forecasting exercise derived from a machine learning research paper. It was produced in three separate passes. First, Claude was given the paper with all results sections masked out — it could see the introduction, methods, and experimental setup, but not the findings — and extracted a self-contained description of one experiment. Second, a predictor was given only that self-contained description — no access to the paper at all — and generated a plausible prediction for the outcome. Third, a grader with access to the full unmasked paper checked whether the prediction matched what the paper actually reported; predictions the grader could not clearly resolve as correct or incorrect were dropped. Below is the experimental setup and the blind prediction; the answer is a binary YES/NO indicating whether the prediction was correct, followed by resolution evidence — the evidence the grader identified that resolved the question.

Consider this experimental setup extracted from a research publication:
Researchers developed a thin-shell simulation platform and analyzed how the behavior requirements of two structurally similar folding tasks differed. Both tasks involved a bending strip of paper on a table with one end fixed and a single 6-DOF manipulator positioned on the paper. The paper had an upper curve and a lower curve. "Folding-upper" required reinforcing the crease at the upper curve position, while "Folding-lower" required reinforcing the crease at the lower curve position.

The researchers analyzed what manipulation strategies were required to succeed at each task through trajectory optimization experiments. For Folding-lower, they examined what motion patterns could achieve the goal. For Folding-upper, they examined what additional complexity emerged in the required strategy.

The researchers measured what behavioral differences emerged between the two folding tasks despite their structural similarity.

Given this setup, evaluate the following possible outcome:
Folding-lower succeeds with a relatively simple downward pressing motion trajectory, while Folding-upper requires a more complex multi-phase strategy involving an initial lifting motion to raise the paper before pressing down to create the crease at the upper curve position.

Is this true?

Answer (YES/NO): NO